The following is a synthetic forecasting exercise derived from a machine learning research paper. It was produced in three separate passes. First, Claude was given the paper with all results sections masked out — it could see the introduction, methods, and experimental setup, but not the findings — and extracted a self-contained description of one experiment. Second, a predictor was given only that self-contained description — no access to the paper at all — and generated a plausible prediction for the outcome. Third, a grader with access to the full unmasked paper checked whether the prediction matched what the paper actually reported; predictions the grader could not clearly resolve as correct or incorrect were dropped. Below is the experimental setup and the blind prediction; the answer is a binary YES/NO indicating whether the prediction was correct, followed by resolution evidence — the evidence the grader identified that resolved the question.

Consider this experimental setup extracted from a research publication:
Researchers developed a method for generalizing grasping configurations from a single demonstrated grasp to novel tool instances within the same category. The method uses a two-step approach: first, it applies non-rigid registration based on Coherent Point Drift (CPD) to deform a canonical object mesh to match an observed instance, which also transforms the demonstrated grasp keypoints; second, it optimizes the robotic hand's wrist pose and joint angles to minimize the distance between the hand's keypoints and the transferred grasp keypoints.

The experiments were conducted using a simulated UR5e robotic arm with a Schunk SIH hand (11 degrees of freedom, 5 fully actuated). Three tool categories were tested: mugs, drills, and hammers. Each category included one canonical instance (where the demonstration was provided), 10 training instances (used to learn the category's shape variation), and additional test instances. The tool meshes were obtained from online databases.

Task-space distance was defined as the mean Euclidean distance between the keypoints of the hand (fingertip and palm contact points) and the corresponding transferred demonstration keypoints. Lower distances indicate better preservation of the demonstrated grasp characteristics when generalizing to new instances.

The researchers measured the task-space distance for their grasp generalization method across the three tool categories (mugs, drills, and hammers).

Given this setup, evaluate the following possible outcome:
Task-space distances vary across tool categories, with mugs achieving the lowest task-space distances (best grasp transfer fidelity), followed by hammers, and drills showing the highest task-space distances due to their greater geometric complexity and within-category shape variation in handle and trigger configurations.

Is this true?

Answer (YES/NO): NO